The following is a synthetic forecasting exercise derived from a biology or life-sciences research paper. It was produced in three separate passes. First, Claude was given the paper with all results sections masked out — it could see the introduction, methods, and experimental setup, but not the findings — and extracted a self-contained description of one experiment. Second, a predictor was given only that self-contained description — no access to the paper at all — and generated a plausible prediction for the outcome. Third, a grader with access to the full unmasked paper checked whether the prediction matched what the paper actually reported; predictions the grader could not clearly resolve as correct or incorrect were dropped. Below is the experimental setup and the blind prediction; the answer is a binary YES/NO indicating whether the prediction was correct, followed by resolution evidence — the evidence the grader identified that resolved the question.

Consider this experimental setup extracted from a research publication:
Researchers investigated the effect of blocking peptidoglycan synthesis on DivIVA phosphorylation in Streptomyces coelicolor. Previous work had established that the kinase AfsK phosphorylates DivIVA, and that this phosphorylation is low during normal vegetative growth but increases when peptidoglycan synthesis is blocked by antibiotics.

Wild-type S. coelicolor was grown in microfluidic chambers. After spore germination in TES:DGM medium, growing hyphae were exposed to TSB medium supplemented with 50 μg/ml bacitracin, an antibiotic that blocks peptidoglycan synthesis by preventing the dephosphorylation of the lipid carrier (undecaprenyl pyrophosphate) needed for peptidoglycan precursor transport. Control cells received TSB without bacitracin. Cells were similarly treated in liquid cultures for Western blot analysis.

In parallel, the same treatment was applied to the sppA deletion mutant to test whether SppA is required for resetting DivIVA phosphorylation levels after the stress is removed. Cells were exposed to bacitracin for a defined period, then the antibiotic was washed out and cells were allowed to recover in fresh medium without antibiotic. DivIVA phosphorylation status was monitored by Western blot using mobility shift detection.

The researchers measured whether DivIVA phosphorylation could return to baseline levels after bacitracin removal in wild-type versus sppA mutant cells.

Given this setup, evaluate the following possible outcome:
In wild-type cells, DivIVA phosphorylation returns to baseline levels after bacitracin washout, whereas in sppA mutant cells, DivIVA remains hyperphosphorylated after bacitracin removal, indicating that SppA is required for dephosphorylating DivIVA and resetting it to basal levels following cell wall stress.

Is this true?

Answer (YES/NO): NO